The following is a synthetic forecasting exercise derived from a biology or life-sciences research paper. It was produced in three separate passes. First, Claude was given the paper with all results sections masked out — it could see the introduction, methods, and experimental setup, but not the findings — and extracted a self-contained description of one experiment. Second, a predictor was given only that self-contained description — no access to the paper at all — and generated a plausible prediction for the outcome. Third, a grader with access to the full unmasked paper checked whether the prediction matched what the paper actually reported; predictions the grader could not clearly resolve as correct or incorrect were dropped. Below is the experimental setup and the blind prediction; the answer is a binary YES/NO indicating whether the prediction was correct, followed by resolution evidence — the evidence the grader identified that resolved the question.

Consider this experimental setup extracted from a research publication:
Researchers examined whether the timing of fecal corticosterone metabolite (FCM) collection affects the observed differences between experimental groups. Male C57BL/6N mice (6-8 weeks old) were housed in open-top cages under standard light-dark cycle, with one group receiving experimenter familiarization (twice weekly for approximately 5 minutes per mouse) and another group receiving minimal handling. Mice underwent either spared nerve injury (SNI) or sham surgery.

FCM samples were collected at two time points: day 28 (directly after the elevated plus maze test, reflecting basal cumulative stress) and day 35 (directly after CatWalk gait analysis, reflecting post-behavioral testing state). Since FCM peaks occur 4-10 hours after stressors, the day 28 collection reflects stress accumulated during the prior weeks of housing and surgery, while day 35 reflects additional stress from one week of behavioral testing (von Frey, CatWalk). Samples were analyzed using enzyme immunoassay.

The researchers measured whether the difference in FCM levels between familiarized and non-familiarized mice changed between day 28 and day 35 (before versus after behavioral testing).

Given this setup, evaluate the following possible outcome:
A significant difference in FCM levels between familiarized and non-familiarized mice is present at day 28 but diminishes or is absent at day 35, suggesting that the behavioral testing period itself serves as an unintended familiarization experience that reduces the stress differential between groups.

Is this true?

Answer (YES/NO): NO